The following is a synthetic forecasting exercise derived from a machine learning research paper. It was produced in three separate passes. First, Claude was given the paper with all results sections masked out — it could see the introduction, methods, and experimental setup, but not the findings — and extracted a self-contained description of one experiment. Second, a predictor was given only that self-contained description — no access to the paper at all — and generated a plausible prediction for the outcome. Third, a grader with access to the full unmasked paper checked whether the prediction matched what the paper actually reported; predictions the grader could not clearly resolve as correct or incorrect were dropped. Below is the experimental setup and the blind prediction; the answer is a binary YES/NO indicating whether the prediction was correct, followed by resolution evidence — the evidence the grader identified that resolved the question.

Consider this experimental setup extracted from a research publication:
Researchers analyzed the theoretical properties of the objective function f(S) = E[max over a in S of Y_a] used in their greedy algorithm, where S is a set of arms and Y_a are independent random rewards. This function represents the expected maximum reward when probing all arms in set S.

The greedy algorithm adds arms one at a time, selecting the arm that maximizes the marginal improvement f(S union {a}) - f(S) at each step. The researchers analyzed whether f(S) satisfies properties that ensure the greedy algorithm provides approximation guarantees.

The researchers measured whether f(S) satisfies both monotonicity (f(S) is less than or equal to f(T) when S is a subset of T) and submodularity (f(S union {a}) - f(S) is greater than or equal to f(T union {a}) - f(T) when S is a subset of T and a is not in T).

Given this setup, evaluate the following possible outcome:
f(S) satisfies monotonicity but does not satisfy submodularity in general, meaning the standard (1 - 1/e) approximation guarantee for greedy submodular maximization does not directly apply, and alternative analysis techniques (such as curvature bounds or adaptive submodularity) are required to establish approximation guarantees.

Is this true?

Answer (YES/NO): NO